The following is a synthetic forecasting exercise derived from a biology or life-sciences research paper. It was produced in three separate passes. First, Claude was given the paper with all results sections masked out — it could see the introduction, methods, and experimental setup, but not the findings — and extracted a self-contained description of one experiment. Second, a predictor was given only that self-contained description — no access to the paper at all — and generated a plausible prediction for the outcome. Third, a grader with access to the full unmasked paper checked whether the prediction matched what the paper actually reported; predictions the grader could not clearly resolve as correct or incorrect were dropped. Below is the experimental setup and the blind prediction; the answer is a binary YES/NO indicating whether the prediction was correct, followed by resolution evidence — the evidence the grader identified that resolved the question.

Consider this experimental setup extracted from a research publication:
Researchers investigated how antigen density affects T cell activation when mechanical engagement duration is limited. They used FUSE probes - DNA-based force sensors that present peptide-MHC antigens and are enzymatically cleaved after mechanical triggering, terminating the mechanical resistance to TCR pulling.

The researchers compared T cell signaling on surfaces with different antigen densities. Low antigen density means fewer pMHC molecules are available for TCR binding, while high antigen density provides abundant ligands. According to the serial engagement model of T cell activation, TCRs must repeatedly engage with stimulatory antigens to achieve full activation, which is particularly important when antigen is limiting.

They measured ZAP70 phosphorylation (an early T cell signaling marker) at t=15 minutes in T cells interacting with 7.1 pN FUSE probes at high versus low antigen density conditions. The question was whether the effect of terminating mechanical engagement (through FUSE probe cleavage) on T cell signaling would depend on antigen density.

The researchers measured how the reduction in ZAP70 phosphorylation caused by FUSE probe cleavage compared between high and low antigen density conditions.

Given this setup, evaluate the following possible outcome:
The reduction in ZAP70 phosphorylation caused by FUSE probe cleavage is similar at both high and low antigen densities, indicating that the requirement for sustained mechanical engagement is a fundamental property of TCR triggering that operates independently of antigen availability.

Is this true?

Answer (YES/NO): NO